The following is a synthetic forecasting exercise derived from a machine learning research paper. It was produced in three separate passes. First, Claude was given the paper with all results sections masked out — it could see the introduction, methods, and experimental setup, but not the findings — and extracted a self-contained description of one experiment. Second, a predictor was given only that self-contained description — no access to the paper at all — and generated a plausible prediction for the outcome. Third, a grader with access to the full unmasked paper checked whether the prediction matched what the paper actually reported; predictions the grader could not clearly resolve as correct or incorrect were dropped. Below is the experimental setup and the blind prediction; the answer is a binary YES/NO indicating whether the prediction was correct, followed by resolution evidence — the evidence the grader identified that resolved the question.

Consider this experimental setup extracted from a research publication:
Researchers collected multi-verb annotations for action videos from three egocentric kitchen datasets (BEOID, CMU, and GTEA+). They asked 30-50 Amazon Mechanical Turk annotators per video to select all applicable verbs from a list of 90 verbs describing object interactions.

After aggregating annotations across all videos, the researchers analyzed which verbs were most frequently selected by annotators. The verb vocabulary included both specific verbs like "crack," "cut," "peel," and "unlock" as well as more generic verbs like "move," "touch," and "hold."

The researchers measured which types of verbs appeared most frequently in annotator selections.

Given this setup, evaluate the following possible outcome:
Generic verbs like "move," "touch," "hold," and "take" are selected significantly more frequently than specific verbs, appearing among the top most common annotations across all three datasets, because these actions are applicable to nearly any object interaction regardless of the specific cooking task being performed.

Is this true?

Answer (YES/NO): YES